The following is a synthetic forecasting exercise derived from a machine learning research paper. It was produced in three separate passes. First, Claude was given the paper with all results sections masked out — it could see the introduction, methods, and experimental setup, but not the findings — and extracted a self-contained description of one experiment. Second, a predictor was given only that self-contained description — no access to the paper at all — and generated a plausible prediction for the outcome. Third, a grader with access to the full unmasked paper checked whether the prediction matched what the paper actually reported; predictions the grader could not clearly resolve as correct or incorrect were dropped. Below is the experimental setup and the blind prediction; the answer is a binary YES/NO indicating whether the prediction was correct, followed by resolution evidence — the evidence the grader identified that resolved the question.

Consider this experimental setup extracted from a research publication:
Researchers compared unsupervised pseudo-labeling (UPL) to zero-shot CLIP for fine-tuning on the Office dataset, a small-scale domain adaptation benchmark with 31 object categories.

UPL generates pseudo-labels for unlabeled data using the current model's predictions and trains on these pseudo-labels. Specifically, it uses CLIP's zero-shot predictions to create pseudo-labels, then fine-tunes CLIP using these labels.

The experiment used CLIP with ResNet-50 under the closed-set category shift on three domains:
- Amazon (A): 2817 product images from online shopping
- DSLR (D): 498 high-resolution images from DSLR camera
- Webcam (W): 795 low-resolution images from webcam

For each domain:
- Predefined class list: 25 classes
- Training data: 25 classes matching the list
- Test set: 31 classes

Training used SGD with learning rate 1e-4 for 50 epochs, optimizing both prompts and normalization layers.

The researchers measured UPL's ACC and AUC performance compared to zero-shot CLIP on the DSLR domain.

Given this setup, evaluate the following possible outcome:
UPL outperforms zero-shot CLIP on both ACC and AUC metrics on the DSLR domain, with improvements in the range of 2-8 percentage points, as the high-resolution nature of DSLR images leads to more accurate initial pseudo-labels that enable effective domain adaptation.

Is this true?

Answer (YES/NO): YES